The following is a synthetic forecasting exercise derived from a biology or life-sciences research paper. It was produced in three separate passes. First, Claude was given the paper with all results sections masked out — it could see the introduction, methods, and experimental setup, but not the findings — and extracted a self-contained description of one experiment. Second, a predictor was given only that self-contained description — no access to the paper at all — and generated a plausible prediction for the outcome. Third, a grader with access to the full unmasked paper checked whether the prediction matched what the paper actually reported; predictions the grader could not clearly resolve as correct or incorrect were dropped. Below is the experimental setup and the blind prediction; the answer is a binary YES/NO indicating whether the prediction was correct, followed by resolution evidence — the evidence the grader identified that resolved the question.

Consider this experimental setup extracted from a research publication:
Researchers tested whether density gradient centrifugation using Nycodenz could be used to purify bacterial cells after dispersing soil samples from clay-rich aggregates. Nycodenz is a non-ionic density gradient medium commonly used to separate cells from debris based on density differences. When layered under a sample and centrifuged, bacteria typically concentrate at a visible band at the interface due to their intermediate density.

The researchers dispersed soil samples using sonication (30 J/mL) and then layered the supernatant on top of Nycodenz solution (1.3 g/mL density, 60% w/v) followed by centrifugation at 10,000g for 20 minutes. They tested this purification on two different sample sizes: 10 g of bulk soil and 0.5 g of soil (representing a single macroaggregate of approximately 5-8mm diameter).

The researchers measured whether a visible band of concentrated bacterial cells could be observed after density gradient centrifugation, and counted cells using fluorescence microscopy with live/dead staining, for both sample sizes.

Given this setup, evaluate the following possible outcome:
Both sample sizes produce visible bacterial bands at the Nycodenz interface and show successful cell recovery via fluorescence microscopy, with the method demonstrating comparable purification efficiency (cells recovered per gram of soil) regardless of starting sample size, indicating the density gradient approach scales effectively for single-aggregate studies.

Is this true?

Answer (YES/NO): NO